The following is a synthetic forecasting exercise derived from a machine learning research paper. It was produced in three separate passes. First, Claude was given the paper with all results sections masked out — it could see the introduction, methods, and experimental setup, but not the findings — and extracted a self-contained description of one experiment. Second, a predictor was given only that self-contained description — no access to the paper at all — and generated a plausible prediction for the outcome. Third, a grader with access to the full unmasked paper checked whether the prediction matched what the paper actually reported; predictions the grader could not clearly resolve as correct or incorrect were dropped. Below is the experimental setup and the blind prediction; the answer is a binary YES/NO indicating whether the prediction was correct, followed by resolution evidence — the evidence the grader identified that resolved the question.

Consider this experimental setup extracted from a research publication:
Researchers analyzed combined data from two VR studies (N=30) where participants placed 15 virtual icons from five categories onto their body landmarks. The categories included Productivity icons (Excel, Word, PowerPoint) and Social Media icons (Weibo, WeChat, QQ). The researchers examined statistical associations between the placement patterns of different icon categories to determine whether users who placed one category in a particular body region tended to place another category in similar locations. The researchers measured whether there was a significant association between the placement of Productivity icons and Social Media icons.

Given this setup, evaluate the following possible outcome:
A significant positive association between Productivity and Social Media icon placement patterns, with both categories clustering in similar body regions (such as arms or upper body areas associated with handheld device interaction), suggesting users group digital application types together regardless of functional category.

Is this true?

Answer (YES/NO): NO